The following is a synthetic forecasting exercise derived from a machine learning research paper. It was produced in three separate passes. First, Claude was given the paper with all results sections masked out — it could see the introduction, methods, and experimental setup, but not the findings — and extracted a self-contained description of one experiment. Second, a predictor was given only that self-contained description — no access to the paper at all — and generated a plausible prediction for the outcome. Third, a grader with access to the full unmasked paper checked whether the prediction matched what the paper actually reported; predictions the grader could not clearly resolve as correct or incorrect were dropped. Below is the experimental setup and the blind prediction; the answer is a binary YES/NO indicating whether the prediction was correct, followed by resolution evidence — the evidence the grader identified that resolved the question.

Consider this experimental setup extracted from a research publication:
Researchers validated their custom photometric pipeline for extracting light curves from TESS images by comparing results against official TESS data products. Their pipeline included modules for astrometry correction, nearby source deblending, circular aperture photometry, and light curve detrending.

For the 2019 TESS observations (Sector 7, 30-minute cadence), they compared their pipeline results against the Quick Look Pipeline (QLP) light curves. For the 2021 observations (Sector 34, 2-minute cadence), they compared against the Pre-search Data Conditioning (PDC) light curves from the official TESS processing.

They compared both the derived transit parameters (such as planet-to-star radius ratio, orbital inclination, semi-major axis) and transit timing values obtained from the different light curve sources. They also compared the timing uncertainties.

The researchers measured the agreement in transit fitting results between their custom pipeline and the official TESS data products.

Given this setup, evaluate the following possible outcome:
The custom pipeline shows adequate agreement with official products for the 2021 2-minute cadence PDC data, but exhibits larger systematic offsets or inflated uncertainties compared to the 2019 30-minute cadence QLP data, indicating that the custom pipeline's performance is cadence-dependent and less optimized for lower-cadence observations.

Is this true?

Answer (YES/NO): NO